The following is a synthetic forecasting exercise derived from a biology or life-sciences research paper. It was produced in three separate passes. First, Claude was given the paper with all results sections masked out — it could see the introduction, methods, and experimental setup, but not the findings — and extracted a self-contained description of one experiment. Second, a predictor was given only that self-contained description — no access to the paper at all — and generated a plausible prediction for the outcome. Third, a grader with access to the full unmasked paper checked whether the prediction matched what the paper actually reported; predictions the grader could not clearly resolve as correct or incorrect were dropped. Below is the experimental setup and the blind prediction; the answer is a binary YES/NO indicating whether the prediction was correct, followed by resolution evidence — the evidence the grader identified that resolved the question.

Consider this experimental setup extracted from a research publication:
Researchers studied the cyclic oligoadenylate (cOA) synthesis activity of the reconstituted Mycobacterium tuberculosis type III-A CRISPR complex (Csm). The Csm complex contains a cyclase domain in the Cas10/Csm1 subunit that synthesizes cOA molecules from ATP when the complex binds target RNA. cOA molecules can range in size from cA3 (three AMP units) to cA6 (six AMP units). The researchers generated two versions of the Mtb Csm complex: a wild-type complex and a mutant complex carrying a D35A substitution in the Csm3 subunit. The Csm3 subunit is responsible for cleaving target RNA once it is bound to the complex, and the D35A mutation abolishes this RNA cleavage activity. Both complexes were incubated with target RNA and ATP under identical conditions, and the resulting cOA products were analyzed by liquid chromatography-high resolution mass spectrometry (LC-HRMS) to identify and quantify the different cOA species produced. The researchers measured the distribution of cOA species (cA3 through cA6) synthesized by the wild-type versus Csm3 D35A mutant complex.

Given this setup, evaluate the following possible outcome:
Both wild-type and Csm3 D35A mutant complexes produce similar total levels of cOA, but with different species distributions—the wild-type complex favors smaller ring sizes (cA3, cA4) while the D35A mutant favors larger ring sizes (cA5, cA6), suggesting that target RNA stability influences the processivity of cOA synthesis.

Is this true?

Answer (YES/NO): NO